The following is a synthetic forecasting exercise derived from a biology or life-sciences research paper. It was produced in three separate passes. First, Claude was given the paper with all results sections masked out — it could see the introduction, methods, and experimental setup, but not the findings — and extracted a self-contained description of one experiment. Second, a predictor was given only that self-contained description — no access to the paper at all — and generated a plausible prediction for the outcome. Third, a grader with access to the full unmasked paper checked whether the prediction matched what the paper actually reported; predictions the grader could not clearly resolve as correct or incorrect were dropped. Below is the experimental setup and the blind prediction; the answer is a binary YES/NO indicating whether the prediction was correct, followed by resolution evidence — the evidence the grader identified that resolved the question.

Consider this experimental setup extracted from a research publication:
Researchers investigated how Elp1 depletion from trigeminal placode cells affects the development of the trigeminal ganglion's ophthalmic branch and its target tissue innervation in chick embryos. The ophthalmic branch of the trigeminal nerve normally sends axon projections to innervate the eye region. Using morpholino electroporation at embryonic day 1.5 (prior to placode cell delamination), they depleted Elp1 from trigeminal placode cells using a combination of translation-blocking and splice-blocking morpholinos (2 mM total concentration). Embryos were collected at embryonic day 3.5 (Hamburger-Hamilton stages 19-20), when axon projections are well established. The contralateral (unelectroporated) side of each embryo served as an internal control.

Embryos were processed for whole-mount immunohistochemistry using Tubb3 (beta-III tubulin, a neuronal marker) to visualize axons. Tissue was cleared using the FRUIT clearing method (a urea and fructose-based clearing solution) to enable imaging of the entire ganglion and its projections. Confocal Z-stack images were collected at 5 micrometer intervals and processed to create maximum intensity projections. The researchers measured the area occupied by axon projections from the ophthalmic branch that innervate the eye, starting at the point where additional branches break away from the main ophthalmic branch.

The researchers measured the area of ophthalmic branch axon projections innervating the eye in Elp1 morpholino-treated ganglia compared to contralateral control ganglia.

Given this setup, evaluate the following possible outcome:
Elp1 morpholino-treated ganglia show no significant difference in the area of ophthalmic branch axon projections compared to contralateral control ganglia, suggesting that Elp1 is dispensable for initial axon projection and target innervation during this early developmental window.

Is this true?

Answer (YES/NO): NO